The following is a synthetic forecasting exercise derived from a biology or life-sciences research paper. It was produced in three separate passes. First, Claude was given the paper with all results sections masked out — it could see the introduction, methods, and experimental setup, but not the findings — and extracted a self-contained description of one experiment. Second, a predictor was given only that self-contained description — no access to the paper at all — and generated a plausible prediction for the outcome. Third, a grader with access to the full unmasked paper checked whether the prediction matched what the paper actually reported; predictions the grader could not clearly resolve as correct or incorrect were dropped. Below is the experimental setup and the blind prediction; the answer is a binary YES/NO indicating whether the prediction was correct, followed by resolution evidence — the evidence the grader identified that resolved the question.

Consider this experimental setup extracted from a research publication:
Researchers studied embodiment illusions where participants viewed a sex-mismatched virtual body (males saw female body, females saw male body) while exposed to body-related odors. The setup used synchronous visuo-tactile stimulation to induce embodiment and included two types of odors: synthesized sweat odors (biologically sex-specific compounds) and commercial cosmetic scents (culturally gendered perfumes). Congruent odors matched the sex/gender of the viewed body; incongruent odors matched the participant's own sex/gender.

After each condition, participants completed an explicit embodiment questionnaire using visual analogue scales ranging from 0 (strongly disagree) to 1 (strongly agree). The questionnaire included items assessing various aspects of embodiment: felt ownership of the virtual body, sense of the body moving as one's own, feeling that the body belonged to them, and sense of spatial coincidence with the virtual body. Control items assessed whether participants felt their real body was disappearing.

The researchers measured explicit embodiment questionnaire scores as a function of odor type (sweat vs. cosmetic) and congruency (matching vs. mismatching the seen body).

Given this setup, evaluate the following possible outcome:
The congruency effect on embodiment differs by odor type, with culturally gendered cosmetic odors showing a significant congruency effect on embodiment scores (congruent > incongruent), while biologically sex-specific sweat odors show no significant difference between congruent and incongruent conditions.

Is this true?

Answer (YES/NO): NO